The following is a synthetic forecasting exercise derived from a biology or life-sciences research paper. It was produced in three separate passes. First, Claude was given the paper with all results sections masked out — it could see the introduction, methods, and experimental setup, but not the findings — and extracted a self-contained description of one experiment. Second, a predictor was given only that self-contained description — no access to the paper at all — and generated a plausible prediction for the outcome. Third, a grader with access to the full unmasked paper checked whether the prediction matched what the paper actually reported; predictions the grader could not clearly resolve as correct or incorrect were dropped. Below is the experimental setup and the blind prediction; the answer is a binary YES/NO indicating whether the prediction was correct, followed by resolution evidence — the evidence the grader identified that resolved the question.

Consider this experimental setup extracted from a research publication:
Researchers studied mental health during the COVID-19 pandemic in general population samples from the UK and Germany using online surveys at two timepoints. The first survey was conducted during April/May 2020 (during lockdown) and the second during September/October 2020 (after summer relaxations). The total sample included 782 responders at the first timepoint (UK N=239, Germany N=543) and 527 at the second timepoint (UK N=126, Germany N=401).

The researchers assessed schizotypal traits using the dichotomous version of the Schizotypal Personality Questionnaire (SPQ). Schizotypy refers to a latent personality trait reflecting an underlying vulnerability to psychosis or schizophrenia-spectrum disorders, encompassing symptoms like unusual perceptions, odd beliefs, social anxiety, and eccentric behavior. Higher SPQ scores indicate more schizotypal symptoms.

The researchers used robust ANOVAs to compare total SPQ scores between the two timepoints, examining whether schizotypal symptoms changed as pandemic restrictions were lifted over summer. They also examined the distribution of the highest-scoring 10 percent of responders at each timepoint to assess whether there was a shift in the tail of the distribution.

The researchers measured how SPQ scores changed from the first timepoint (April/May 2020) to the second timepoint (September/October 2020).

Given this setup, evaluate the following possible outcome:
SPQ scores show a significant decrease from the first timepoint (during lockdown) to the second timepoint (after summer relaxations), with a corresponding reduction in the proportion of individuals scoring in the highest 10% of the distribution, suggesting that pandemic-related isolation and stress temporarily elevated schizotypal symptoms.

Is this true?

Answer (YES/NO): NO